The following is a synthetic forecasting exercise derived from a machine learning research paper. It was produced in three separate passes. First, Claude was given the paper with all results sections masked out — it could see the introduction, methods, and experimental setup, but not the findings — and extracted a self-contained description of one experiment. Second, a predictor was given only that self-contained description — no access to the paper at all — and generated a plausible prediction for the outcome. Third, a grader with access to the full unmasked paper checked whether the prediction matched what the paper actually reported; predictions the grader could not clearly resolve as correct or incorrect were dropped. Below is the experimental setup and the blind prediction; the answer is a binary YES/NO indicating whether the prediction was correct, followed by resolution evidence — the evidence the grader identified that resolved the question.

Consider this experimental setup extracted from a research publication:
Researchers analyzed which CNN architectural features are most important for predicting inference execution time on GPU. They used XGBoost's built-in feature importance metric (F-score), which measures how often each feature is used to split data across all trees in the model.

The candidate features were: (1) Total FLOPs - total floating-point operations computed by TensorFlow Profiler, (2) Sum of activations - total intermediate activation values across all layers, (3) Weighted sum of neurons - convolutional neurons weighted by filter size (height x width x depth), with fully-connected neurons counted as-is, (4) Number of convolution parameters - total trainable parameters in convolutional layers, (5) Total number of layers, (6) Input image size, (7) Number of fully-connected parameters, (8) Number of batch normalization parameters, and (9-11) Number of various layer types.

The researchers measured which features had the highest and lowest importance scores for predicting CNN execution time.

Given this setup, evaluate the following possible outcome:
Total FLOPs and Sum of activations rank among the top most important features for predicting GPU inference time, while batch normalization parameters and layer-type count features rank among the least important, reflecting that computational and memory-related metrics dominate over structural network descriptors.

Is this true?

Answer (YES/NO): YES